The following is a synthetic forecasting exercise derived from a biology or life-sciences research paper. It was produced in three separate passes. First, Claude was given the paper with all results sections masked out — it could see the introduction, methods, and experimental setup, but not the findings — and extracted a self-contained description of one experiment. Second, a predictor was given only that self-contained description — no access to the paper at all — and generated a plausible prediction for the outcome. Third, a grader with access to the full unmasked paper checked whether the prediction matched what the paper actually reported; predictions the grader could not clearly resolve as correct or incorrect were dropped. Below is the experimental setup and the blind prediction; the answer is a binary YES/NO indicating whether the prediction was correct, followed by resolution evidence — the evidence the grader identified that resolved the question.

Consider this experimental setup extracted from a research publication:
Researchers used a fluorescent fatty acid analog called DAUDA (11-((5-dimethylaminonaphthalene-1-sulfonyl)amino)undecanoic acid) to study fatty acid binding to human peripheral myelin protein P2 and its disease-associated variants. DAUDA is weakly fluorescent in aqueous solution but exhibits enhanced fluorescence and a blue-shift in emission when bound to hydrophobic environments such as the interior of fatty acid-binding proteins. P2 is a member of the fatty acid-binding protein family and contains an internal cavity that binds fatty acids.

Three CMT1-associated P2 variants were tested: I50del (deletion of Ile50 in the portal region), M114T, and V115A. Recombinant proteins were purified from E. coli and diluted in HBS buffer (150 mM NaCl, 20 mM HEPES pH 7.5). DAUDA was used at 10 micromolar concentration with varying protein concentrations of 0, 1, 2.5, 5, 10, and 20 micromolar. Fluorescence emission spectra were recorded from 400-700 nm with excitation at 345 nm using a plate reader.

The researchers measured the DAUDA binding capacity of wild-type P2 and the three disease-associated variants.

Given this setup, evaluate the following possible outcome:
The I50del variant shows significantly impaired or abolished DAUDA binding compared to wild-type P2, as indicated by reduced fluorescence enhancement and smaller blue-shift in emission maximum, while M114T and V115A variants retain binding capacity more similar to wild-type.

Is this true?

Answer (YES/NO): NO